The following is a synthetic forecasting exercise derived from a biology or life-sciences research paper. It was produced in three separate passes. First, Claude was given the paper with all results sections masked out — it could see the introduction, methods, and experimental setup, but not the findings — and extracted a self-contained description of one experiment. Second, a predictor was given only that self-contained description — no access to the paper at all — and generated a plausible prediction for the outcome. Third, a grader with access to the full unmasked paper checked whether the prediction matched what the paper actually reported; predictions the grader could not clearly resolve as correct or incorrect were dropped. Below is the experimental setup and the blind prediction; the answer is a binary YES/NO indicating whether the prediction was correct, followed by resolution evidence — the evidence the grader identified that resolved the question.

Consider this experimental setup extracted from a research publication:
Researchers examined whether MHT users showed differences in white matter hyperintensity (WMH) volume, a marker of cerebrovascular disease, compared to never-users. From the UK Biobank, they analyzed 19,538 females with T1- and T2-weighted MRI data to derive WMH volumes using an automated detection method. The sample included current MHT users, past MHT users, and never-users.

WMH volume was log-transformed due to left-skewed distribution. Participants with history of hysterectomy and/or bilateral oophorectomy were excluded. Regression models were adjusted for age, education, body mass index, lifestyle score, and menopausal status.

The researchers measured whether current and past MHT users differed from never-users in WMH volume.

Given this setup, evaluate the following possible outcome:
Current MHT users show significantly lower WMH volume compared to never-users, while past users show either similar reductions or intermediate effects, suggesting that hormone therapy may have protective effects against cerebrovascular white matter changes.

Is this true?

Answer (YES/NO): NO